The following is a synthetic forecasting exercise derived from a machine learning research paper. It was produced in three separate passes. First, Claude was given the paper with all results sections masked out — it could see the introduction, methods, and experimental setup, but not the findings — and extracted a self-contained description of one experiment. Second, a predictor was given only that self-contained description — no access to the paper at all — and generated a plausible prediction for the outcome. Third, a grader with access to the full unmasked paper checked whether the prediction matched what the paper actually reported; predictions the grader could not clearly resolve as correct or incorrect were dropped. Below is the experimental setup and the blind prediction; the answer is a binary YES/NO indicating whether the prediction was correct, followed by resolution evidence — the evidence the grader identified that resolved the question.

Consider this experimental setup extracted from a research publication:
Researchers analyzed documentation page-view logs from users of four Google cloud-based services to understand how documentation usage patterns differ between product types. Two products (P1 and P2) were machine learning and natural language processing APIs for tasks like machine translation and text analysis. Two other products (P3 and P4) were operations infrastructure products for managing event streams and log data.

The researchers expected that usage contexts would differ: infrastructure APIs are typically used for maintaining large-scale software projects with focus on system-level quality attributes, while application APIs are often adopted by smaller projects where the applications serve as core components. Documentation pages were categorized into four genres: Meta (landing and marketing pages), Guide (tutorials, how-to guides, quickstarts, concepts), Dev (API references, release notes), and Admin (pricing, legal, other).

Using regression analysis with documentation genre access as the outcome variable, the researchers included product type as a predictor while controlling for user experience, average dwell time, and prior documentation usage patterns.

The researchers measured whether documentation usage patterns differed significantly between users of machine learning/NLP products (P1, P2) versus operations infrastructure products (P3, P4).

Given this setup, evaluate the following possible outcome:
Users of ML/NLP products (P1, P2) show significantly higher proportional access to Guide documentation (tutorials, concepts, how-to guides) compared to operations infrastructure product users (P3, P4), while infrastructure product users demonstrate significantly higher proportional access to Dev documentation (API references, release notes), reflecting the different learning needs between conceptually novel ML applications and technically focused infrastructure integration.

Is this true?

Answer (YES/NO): NO